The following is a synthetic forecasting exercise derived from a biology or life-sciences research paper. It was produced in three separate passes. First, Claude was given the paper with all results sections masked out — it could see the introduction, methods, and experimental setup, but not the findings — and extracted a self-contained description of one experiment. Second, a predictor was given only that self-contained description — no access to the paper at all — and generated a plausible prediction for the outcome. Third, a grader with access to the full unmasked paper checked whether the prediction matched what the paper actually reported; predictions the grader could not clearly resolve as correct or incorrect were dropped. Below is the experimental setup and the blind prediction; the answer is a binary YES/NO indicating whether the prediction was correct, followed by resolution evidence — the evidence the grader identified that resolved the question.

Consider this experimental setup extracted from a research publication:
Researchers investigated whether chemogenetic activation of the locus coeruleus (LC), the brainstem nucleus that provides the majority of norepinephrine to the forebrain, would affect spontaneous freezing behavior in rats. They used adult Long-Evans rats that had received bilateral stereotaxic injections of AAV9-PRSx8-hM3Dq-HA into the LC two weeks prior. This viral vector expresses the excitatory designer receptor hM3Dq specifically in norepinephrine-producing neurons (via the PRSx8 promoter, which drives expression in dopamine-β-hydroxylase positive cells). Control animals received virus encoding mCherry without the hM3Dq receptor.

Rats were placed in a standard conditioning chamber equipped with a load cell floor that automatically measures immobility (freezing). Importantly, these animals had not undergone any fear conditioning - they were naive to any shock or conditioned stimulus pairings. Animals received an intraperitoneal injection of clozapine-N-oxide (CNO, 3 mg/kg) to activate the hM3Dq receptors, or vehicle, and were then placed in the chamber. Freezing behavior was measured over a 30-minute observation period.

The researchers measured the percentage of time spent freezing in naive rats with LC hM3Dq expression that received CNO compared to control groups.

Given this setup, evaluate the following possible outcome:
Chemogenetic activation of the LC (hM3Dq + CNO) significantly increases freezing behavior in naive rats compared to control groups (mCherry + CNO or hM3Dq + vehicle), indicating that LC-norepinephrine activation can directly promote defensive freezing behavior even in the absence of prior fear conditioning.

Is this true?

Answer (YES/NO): YES